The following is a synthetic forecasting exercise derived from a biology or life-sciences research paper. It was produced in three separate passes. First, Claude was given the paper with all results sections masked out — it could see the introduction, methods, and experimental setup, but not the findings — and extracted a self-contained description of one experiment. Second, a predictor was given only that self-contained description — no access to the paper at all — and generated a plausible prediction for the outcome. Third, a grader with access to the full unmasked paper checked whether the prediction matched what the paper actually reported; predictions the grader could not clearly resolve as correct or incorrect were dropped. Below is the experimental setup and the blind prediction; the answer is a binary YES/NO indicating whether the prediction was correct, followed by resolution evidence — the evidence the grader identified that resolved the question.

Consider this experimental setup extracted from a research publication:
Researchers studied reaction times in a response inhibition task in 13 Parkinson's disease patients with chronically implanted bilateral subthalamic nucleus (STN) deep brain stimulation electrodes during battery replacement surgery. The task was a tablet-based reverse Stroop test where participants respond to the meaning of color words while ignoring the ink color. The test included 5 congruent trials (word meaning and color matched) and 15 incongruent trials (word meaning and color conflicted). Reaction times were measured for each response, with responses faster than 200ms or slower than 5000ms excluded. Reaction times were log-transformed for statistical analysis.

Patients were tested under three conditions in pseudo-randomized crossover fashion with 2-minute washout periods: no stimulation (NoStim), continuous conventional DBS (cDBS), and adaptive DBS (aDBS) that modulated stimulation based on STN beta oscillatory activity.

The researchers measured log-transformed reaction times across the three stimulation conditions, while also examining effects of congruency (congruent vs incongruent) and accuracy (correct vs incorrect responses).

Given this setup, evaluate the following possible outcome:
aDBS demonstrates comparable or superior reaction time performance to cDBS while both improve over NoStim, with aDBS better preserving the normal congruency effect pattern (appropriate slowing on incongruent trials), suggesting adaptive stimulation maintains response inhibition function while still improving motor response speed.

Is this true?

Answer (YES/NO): NO